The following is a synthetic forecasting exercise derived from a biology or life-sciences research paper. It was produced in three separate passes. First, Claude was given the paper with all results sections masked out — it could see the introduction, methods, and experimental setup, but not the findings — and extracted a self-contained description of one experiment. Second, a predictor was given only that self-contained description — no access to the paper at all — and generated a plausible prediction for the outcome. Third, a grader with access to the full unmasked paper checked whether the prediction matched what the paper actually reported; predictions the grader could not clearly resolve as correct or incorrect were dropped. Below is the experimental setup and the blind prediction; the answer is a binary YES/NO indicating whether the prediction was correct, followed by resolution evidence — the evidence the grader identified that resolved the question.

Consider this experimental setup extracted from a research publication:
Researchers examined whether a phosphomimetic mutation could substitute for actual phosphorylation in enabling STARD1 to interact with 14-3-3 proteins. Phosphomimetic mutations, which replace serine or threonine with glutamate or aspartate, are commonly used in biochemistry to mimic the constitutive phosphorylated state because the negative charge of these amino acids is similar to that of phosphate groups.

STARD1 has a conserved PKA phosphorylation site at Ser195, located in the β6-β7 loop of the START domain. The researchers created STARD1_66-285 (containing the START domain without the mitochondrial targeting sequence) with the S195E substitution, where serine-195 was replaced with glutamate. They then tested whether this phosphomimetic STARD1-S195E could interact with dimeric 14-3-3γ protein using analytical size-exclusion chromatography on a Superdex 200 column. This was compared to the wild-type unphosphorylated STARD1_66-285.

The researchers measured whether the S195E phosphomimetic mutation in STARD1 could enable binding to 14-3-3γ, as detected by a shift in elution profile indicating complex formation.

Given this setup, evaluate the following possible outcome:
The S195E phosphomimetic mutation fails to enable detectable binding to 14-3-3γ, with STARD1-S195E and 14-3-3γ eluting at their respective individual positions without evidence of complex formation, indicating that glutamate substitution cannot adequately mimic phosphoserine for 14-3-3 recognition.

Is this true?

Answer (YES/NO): YES